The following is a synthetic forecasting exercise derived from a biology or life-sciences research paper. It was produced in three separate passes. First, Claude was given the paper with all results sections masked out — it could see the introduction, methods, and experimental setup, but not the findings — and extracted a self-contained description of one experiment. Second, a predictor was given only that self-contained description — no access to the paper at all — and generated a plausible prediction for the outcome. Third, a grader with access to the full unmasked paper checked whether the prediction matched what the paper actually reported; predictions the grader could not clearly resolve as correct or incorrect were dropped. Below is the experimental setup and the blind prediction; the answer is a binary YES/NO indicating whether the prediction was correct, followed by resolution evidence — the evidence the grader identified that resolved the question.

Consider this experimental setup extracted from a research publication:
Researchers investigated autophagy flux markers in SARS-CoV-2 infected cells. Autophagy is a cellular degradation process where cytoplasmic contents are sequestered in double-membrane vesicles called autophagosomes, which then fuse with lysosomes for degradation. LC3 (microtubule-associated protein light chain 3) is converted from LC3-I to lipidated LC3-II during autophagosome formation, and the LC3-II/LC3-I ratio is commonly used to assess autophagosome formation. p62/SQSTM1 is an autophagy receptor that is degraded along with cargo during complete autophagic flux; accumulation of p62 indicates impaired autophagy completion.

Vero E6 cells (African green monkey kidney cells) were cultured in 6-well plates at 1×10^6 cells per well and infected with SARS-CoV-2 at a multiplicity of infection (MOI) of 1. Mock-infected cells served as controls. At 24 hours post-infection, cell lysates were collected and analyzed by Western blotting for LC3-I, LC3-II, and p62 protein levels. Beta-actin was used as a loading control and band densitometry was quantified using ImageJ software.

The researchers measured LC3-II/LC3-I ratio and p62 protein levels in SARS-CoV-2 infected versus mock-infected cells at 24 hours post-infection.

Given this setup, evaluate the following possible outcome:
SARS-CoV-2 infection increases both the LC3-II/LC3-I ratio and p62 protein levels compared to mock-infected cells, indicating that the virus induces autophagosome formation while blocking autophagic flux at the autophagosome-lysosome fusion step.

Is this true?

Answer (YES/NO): YES